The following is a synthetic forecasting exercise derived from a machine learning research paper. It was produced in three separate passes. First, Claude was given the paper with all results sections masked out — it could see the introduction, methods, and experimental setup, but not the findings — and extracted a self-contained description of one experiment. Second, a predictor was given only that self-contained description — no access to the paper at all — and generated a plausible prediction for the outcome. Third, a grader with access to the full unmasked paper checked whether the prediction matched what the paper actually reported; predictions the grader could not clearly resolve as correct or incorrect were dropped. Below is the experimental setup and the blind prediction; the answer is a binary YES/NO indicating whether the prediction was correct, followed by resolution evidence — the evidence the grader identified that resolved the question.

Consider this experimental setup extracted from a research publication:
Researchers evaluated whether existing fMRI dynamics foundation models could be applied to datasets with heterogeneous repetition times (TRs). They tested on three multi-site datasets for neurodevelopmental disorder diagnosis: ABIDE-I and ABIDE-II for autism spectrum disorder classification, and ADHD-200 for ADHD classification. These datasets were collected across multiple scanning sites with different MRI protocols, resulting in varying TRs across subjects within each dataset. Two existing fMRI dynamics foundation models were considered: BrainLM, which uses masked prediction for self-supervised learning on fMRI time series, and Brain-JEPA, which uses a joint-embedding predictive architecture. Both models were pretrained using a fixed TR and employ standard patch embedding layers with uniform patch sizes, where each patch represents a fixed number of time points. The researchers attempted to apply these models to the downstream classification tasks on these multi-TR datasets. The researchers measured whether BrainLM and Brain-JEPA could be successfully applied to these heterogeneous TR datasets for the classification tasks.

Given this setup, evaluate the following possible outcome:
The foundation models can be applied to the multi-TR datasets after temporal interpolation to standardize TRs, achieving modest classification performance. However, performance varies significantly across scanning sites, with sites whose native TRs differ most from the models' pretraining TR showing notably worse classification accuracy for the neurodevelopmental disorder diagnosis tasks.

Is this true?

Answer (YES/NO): NO